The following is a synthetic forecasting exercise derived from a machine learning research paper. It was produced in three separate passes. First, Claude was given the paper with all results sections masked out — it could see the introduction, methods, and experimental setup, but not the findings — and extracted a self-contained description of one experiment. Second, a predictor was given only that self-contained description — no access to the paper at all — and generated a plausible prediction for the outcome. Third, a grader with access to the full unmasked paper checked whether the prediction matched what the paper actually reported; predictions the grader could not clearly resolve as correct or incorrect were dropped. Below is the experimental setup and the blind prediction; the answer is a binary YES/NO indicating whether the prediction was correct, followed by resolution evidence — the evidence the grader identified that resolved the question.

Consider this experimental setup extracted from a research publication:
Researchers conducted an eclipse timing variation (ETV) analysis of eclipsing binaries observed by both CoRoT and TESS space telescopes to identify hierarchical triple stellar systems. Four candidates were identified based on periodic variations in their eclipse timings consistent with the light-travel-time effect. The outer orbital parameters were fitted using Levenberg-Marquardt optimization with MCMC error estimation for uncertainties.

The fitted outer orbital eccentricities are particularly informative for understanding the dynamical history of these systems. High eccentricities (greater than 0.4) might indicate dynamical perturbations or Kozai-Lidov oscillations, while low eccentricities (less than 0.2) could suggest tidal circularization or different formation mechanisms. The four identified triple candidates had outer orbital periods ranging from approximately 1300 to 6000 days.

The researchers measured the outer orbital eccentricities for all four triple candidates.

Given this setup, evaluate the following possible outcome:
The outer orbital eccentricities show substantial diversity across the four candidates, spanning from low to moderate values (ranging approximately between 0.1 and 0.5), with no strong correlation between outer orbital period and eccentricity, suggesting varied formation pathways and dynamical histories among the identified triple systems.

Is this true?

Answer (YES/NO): NO